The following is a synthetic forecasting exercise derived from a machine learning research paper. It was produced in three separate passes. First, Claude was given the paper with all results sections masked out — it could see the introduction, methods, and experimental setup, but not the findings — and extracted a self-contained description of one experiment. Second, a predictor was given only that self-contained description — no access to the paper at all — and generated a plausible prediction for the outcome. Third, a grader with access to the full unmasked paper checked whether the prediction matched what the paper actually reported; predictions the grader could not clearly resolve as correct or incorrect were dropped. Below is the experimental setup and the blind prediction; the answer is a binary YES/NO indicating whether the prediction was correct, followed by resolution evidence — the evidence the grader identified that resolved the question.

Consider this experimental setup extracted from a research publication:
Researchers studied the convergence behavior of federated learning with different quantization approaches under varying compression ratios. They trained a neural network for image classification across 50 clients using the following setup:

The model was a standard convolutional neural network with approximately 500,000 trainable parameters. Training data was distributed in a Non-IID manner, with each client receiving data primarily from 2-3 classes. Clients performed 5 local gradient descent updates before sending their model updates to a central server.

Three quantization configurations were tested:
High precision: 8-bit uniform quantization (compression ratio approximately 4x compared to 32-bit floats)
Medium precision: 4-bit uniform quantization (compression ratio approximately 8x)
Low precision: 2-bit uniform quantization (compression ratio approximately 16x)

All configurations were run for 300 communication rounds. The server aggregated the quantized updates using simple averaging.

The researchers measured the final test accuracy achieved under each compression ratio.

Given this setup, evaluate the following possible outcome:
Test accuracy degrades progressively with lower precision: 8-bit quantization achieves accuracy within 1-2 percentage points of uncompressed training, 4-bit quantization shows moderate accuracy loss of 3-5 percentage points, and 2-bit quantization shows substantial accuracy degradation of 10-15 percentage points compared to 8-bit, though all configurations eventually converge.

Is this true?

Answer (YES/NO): NO